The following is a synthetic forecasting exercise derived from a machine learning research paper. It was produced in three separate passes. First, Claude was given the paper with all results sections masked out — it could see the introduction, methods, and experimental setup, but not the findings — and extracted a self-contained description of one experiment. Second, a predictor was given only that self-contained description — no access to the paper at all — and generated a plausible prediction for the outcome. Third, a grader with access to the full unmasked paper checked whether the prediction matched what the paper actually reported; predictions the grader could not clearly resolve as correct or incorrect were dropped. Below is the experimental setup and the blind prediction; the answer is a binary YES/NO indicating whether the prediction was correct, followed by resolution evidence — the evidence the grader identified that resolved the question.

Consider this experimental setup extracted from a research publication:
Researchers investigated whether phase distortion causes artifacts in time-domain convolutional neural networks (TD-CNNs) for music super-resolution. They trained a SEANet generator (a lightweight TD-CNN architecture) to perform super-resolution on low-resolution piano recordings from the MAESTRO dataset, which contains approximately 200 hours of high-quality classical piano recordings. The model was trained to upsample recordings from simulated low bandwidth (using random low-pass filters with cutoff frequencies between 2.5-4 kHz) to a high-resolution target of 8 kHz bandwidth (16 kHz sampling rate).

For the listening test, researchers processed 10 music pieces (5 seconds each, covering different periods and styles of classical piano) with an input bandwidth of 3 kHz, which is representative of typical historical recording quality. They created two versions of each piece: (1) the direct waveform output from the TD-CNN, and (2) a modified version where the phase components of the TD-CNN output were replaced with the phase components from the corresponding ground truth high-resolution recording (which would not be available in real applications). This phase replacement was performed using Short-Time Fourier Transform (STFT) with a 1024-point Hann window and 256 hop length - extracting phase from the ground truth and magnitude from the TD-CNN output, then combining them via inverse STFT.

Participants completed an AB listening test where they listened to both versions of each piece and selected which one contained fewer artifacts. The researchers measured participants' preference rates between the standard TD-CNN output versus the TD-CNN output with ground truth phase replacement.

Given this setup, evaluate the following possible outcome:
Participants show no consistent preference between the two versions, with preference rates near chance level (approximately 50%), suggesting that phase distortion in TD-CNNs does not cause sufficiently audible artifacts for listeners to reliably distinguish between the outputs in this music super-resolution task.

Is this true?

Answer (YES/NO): NO